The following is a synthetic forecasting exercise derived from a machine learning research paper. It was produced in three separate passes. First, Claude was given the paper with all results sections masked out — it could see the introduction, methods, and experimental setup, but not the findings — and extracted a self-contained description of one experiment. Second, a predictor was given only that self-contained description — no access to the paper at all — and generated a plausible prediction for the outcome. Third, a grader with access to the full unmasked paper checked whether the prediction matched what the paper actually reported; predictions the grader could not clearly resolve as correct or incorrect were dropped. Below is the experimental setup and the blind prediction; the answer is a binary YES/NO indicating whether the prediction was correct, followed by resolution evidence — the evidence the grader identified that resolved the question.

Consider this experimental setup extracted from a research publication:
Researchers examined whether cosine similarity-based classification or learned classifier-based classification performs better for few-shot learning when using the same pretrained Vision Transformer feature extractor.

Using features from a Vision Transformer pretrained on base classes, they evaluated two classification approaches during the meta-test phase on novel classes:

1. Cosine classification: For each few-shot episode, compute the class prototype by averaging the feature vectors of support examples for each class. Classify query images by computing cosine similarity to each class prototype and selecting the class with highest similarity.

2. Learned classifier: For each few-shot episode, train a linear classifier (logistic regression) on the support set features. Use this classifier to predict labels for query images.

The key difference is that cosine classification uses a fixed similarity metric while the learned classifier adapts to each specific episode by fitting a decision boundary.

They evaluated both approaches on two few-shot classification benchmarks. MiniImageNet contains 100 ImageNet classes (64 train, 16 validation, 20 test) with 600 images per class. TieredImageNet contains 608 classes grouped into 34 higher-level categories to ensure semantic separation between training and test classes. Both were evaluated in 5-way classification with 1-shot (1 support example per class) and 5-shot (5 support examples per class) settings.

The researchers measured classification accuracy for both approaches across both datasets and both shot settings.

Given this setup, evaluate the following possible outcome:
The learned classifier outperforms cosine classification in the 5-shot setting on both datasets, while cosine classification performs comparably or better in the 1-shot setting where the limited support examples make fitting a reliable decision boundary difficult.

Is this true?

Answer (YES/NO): YES